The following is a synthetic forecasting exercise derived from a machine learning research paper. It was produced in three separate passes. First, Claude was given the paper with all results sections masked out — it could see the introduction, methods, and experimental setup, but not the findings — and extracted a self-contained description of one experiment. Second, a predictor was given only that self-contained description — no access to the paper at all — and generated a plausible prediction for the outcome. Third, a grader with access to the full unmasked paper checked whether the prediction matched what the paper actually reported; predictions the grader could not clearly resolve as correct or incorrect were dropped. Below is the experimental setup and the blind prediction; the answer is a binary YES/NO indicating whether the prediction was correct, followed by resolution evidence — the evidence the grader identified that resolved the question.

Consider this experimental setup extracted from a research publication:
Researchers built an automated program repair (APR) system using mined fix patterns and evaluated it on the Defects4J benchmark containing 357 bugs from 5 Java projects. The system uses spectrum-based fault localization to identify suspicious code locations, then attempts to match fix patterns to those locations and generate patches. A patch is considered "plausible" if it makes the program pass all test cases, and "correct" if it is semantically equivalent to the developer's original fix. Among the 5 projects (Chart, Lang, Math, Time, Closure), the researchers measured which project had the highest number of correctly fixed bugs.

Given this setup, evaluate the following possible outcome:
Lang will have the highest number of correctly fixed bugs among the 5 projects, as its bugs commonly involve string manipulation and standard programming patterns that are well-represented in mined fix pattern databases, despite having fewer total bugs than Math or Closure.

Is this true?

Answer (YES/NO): NO